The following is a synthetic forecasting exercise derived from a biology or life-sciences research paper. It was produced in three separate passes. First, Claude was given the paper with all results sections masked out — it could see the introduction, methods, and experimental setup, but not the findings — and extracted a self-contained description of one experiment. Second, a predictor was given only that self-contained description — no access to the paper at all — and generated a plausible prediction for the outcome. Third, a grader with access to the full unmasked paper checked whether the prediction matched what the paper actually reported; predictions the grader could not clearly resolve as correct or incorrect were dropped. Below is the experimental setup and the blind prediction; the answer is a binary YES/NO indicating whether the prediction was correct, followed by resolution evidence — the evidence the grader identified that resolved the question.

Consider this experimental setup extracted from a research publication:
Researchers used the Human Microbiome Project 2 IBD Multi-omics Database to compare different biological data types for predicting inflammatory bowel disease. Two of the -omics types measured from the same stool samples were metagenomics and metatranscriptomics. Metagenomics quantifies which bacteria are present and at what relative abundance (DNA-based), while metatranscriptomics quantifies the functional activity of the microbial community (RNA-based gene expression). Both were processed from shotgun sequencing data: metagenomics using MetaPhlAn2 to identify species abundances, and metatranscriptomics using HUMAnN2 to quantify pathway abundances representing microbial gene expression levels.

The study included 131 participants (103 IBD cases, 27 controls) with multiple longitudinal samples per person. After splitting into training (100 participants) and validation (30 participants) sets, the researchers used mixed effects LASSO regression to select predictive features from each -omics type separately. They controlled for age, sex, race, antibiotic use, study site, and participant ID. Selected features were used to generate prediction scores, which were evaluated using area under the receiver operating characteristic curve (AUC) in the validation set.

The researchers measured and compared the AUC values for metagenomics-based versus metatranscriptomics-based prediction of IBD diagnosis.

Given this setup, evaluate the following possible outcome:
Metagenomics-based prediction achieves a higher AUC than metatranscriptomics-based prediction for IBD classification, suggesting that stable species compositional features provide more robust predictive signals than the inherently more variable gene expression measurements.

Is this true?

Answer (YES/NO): NO